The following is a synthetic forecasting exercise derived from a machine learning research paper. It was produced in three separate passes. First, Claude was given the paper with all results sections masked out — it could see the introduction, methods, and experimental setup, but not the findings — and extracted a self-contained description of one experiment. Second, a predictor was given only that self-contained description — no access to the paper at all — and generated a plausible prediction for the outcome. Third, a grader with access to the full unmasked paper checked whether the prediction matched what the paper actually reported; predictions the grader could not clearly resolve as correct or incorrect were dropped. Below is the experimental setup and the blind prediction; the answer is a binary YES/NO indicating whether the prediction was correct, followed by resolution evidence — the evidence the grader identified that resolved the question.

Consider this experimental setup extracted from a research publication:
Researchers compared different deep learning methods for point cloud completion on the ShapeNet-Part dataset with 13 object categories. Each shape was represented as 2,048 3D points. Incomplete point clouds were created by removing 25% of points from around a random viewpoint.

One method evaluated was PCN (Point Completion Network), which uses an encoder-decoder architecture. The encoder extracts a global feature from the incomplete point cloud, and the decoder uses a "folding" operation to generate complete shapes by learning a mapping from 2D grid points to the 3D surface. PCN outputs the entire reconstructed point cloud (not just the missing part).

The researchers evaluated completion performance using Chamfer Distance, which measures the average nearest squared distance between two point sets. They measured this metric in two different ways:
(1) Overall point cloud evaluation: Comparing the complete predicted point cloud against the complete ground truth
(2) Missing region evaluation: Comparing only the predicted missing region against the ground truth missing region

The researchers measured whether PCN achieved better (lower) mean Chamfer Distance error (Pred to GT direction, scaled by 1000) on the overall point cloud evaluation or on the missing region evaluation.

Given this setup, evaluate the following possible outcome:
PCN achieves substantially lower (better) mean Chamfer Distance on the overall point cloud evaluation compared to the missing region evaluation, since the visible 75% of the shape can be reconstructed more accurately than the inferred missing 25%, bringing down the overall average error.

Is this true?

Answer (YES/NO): YES